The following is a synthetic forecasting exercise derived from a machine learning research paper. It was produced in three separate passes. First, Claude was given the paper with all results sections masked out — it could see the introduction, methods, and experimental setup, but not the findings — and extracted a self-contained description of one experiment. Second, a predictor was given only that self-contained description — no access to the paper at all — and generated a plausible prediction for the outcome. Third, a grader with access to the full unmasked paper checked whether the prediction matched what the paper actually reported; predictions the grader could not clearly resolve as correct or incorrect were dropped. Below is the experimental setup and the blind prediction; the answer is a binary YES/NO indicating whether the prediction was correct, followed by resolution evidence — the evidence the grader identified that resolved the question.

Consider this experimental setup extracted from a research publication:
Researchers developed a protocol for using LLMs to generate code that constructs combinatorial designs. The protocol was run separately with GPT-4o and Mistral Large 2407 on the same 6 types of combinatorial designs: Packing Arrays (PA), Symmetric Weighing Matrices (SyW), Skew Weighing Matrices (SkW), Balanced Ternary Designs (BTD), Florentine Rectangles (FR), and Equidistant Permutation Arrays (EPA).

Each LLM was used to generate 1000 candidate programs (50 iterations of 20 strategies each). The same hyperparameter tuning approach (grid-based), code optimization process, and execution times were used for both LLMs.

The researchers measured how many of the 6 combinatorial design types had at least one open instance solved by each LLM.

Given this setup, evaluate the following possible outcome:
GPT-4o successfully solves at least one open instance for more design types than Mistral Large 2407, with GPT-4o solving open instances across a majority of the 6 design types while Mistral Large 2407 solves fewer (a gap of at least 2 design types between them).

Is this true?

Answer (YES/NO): YES